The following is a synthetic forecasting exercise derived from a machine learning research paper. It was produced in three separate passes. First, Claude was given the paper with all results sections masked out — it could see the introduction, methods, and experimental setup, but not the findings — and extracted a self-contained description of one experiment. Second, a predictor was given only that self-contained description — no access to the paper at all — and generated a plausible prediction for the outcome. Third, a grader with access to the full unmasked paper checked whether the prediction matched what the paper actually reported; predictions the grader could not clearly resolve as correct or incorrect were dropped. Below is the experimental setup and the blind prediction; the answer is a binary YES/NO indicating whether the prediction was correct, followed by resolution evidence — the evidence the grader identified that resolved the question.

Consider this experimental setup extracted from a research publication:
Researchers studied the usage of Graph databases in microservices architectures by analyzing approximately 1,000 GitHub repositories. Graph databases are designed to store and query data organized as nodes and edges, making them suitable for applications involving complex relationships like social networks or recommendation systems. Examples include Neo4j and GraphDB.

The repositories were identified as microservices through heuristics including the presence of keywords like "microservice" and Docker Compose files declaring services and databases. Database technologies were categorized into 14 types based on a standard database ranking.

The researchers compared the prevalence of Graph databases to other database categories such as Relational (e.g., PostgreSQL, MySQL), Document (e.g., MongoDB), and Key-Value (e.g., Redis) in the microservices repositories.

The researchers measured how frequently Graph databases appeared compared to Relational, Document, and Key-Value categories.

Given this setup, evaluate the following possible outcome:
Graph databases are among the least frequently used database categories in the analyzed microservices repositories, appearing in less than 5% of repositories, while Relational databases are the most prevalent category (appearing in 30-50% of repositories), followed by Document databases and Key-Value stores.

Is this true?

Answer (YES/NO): NO